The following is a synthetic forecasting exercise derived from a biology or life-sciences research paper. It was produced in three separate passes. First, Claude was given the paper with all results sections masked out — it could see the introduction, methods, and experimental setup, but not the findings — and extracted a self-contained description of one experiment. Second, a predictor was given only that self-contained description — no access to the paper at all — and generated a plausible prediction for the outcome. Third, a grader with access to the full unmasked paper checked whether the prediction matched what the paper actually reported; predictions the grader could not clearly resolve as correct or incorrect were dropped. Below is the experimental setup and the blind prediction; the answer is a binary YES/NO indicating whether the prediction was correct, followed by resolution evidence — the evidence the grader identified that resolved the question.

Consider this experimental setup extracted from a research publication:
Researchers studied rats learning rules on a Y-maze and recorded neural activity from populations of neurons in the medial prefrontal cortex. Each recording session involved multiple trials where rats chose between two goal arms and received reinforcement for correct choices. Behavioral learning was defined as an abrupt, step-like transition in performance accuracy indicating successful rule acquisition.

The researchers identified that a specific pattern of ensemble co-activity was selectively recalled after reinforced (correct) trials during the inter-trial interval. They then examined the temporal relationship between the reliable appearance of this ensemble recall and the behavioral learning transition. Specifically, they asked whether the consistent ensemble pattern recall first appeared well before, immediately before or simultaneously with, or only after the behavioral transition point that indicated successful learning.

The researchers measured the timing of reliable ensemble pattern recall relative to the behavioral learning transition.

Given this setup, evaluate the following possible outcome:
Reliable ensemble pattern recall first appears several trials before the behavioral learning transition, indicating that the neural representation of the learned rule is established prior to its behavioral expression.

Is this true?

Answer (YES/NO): NO